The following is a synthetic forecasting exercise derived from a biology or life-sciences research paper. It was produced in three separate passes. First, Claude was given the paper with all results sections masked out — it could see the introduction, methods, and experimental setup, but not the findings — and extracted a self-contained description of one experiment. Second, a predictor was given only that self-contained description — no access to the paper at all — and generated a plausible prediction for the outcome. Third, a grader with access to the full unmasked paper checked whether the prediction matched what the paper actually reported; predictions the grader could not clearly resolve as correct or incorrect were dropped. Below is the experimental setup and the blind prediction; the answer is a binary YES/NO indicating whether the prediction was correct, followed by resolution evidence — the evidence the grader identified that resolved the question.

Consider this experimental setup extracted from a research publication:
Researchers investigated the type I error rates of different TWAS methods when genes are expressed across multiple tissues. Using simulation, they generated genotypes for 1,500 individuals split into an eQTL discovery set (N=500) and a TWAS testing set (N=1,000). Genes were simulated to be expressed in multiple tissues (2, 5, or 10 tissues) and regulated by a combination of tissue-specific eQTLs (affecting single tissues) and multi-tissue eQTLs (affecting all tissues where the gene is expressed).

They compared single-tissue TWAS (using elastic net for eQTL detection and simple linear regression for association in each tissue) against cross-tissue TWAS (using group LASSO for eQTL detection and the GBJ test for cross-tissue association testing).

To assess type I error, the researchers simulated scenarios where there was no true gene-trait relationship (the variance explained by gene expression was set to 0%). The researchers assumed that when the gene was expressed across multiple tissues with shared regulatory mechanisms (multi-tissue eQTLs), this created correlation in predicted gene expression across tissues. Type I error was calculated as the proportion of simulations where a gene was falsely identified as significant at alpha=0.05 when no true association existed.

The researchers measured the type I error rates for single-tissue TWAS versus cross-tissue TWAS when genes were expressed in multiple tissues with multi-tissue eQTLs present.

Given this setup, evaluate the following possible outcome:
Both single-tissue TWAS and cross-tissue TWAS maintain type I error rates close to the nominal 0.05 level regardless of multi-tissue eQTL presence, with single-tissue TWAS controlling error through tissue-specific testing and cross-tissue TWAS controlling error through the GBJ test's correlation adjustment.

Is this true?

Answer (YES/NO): YES